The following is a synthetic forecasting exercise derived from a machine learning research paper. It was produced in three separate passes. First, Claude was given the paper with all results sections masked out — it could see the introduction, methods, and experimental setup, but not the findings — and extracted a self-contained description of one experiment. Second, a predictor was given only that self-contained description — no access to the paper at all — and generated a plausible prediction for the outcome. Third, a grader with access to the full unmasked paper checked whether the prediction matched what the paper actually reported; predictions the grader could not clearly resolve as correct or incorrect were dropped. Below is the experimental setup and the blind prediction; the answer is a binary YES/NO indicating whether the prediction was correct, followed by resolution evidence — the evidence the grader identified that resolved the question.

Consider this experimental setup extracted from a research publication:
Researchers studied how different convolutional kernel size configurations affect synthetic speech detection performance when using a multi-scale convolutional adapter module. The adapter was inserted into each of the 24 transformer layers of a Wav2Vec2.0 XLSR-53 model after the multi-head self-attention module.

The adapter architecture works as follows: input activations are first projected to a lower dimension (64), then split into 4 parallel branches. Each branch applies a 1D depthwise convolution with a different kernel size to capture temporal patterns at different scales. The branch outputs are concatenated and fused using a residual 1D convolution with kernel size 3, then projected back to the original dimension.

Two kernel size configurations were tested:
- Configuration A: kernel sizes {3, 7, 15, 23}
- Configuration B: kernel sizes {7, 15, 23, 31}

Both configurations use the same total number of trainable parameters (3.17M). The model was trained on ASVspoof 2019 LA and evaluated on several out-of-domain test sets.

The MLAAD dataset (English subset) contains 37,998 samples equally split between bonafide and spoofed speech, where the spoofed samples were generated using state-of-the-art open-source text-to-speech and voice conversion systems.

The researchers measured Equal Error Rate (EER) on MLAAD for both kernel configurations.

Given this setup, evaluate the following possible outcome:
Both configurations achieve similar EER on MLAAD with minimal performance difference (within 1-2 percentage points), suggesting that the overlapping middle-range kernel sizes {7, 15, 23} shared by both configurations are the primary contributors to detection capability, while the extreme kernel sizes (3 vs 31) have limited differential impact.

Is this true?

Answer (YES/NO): NO